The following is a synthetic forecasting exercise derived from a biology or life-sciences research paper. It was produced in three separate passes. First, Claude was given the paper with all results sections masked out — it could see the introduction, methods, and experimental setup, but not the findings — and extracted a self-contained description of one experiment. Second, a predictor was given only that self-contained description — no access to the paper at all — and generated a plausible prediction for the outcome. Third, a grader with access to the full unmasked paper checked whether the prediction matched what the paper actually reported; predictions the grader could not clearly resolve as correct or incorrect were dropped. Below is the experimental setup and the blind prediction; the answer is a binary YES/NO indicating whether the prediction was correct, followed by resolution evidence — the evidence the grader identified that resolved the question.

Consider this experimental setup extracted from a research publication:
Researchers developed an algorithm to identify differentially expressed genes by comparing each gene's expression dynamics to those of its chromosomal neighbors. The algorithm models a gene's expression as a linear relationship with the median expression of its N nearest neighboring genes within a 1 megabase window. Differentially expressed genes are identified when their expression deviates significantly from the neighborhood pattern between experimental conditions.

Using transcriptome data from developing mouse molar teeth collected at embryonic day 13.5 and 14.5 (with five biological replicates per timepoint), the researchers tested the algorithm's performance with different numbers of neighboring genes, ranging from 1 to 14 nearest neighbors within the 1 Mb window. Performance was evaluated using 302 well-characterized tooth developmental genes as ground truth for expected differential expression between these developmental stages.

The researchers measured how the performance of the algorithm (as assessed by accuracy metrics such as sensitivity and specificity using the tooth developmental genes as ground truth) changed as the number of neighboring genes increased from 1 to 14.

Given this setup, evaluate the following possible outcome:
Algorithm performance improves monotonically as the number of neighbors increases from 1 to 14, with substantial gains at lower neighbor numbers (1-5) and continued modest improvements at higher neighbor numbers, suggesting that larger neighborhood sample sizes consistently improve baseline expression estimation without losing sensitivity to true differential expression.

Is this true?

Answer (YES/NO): NO